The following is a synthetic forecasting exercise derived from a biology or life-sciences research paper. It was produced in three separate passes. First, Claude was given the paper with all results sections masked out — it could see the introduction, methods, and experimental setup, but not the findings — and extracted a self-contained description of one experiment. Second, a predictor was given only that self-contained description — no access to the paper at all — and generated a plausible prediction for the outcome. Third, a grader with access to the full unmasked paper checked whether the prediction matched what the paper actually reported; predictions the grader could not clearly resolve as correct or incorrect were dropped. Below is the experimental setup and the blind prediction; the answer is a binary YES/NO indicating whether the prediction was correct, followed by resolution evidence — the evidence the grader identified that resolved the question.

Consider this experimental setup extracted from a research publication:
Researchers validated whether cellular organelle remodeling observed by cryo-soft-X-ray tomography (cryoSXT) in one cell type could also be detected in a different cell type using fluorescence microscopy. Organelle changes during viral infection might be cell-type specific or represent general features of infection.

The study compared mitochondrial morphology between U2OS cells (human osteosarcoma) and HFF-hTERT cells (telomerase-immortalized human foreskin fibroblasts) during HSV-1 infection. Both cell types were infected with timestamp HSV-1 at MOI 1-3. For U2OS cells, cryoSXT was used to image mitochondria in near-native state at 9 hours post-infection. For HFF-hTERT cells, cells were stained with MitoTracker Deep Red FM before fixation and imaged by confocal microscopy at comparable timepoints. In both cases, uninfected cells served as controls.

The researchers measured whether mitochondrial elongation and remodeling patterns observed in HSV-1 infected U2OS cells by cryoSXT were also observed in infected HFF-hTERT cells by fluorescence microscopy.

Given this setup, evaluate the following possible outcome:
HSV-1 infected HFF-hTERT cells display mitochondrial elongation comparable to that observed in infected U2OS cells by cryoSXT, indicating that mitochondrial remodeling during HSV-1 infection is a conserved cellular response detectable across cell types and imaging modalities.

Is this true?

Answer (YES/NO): YES